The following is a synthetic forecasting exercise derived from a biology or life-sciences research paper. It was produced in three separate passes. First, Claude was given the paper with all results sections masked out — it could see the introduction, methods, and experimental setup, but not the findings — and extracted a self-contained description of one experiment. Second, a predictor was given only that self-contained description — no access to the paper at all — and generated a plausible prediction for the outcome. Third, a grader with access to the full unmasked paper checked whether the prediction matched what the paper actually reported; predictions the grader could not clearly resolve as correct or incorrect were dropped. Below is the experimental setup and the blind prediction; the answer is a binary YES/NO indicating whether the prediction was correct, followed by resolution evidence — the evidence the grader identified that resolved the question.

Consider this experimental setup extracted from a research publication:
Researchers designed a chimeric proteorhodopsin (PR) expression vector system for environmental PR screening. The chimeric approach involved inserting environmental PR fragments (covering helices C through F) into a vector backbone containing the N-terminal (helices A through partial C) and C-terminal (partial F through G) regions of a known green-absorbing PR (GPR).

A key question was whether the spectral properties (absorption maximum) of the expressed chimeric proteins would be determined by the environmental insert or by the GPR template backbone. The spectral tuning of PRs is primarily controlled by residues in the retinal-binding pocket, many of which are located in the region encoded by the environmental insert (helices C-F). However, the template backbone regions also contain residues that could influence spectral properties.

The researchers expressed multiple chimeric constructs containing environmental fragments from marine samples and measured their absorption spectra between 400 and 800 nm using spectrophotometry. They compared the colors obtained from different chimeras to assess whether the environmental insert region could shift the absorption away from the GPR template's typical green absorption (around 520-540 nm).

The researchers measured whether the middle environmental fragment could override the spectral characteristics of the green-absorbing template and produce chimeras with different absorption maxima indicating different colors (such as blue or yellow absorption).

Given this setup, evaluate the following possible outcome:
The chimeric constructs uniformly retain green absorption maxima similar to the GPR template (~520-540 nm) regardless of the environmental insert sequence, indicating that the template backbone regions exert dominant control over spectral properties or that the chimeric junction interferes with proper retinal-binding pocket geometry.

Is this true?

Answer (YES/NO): NO